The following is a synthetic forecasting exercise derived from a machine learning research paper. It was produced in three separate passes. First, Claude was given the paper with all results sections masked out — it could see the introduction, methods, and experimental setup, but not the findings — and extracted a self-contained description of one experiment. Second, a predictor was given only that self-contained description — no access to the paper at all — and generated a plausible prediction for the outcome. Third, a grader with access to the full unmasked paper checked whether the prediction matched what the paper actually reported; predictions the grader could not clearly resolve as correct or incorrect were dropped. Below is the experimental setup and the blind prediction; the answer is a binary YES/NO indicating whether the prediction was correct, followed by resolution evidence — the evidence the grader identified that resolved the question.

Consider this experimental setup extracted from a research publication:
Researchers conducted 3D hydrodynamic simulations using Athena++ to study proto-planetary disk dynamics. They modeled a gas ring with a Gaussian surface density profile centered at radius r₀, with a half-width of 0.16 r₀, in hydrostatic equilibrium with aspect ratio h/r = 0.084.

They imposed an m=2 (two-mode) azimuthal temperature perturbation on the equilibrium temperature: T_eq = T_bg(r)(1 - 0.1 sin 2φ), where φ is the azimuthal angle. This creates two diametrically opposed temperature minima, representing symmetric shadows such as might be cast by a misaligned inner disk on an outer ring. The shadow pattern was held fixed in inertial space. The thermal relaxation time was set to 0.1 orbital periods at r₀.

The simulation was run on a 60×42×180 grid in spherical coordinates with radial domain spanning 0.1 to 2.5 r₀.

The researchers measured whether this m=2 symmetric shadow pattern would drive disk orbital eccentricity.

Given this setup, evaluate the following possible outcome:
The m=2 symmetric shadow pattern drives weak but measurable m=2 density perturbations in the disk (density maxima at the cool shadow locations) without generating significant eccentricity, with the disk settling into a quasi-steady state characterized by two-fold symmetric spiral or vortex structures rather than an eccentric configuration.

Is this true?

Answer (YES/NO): NO